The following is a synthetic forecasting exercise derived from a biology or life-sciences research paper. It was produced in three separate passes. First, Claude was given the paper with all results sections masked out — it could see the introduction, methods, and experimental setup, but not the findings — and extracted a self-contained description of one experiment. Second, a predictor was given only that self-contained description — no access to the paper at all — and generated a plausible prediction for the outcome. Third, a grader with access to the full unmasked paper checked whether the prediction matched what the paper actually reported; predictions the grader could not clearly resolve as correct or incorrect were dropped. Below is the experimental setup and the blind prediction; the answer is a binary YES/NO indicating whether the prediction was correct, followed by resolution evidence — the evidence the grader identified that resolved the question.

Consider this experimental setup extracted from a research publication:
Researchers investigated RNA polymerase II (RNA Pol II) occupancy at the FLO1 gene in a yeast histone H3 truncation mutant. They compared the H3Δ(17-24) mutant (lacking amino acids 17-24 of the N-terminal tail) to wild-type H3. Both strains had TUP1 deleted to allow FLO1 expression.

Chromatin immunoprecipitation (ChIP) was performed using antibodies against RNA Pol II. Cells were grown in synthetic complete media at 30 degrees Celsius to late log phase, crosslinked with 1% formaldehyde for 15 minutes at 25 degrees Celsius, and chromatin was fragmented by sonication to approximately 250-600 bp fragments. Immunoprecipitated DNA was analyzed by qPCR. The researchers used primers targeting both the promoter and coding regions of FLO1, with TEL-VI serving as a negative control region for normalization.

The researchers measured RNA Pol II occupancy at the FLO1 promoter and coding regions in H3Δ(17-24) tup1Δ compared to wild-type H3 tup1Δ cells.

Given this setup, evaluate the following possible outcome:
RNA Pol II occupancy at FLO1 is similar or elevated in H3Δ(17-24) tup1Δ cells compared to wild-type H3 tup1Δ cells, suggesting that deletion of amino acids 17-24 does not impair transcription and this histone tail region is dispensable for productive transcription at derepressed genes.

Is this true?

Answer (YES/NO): YES